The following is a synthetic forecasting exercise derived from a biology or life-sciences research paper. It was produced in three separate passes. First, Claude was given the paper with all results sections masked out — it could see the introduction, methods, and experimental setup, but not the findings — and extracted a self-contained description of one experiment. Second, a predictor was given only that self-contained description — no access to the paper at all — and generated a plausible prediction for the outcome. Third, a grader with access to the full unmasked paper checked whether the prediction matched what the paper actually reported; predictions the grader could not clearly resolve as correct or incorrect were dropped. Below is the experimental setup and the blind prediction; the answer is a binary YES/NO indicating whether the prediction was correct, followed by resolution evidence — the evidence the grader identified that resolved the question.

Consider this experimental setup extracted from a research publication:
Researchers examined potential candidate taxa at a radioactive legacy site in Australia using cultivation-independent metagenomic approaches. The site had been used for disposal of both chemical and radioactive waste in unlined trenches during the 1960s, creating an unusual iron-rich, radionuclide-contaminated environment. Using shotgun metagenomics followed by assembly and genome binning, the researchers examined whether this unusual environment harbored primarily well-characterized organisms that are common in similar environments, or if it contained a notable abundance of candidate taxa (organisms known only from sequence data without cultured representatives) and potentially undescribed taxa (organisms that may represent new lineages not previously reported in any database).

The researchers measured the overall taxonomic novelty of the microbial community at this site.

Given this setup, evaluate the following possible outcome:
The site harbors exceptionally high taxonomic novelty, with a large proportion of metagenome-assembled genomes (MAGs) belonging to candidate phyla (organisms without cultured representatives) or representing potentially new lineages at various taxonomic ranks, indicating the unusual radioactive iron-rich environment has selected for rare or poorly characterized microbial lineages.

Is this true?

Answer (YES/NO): YES